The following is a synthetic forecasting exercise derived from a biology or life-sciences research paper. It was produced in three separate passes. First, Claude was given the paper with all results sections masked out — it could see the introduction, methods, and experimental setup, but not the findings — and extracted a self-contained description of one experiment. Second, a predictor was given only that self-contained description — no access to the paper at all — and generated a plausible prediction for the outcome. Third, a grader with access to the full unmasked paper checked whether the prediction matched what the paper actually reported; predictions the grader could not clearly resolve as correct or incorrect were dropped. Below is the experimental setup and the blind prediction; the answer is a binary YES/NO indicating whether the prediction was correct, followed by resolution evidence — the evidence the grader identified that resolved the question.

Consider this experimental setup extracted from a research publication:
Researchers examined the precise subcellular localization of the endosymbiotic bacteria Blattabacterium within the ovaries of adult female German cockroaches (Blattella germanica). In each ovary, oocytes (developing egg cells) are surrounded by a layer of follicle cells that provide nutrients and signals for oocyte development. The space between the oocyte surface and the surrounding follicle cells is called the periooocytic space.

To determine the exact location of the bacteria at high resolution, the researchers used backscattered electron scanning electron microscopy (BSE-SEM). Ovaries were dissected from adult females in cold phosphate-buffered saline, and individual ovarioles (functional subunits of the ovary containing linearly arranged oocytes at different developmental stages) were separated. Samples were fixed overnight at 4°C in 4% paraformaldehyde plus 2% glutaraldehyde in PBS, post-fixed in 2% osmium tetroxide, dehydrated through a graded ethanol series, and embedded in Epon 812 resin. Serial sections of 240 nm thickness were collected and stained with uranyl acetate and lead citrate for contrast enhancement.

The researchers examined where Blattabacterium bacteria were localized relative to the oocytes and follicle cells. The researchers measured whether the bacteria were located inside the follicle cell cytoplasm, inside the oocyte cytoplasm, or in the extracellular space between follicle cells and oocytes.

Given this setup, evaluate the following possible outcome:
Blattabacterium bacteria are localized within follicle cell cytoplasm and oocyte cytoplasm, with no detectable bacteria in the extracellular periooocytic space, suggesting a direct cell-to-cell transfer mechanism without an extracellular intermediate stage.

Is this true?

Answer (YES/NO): NO